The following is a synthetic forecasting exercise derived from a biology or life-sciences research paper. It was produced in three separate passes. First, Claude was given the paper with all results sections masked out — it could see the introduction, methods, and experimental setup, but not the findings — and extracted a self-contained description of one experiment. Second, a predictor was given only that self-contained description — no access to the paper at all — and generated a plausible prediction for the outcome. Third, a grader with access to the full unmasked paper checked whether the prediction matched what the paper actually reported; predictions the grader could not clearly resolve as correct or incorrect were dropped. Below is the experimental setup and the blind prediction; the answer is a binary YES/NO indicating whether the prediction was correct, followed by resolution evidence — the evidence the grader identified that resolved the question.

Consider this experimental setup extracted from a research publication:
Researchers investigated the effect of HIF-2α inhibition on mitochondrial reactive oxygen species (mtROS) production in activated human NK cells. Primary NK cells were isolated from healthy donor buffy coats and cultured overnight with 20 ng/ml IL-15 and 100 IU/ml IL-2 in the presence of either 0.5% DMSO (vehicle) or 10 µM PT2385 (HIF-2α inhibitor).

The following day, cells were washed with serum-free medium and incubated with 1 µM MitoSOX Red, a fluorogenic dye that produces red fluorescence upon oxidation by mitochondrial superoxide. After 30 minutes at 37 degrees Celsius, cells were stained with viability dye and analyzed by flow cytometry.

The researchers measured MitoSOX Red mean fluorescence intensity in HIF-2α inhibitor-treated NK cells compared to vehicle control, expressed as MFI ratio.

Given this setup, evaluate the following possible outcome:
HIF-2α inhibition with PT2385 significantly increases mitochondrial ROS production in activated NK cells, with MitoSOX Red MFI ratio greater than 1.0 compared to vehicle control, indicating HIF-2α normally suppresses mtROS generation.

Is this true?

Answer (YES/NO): NO